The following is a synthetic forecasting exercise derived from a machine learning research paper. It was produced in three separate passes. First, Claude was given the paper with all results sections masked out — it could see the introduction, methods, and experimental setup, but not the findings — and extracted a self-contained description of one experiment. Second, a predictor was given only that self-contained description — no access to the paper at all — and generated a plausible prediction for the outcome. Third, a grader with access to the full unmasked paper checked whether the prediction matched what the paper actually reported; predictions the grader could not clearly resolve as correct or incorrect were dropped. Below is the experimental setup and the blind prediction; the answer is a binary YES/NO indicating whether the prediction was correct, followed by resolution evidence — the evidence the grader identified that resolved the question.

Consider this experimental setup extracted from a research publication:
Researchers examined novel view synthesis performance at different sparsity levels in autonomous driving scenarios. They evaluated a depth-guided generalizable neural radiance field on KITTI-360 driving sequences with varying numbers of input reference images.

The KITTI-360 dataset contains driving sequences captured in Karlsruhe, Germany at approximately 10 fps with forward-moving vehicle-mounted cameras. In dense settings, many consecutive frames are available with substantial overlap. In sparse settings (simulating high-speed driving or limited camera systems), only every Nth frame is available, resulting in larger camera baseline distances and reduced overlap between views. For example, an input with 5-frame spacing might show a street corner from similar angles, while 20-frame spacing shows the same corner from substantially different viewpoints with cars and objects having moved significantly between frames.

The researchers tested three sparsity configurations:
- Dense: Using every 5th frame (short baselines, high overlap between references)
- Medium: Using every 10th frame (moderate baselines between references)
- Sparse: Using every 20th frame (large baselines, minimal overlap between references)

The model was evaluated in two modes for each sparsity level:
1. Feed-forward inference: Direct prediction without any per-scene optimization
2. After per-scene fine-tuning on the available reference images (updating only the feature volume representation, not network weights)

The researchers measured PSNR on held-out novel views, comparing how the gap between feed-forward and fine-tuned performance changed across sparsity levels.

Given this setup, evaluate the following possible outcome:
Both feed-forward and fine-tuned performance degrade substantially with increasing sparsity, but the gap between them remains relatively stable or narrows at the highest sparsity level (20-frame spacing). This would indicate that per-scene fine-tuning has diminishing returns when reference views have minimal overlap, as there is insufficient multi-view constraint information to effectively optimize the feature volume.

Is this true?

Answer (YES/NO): YES